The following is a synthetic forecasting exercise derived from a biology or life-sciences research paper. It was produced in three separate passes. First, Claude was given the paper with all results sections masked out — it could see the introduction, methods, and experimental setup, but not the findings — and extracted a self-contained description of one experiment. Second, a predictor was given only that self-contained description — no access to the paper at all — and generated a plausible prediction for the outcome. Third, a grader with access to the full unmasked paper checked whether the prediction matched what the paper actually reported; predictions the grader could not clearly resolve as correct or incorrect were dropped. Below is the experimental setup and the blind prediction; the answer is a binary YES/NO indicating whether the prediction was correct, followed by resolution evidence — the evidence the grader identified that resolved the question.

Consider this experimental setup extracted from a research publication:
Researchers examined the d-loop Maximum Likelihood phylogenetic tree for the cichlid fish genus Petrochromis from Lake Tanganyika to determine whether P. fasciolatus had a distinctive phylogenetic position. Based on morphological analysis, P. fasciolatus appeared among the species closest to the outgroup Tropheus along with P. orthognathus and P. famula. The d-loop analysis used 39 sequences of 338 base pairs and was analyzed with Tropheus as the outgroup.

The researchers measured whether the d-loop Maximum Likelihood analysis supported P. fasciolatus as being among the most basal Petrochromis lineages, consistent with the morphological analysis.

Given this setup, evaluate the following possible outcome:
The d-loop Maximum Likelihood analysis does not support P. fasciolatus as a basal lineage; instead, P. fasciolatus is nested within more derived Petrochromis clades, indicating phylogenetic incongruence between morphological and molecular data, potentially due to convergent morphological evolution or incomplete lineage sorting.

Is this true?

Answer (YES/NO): NO